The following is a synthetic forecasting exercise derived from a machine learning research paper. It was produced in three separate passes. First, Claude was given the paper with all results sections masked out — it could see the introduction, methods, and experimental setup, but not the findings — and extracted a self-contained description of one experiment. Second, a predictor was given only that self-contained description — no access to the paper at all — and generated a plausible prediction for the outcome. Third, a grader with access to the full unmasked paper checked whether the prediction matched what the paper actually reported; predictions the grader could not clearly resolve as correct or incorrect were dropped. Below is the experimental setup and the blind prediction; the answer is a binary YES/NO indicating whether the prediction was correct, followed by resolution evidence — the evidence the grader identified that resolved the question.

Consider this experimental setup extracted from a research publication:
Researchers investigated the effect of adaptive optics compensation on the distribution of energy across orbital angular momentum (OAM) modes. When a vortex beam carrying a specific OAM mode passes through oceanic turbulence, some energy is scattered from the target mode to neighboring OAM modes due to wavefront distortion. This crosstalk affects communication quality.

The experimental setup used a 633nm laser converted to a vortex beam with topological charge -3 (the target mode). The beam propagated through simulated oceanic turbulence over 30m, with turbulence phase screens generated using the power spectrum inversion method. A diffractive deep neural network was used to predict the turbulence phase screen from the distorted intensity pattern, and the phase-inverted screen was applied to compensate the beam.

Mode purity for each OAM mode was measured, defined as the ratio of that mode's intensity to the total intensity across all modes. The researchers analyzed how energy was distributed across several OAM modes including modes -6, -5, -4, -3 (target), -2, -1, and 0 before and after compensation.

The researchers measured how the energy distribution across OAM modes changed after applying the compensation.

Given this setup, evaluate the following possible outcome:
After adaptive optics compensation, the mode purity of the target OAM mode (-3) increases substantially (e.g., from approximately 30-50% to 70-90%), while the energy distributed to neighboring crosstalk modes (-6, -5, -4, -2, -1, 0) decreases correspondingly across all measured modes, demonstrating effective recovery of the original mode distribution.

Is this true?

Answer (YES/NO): NO